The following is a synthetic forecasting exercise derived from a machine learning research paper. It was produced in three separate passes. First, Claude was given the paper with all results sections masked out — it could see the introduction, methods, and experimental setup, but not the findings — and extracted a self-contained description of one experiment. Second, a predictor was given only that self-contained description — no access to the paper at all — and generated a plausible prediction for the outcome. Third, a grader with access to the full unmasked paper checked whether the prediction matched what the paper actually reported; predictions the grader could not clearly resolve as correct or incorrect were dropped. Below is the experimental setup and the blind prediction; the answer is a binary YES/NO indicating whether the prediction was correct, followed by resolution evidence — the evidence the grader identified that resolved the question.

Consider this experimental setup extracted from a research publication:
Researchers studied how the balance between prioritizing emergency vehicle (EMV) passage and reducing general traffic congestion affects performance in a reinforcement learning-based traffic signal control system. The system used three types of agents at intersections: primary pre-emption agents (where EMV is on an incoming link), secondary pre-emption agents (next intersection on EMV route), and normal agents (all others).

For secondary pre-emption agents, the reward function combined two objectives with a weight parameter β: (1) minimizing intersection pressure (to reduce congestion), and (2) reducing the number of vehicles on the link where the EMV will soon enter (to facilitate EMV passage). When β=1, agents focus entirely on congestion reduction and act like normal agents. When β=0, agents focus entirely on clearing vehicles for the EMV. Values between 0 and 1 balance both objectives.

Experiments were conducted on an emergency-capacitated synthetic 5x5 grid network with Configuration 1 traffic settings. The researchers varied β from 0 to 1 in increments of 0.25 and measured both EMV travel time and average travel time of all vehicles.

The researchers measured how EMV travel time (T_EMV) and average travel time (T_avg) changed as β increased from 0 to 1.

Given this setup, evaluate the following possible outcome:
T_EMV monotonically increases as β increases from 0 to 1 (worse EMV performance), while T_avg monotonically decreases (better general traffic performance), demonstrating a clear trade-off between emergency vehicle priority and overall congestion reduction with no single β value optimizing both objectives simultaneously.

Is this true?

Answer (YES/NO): YES